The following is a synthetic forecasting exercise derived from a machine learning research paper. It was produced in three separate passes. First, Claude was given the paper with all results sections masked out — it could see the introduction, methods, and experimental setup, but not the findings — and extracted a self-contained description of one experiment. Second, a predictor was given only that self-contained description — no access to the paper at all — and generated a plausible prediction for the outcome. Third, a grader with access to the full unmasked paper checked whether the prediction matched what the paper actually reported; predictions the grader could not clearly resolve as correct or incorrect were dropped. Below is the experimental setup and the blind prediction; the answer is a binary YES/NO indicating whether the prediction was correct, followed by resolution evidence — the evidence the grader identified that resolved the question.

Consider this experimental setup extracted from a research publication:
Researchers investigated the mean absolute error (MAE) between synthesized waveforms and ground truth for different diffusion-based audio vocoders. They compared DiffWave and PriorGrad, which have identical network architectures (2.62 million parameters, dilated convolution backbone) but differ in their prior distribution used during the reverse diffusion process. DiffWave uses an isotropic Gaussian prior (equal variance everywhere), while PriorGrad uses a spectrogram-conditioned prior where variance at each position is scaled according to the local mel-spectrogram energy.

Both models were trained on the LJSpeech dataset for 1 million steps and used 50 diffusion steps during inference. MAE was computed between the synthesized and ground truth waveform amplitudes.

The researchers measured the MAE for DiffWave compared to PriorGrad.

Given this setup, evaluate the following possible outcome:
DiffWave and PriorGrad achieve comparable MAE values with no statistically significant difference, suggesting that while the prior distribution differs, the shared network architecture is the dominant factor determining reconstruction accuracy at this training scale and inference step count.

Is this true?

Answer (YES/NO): NO